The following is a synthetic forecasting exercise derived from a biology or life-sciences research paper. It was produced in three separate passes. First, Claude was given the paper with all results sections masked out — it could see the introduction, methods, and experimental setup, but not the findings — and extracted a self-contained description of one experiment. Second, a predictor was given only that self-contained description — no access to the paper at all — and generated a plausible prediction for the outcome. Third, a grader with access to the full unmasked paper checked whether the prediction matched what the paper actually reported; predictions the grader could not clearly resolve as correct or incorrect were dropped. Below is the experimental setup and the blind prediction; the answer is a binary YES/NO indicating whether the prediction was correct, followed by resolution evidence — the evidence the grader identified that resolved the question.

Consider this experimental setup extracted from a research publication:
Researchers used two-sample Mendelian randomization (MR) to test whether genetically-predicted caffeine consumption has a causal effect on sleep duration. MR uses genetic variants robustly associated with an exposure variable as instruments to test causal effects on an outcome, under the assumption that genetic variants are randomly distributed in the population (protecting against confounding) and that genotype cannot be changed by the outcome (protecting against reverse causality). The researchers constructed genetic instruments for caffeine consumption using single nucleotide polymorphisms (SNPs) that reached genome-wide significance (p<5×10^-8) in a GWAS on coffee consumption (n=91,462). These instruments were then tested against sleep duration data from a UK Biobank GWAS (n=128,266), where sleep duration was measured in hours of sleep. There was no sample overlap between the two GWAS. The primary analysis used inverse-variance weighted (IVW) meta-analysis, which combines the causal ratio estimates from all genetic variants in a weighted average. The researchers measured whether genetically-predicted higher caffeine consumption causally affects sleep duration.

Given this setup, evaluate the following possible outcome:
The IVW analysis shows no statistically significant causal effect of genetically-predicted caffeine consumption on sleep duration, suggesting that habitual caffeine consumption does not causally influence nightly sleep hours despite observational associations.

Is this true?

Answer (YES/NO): YES